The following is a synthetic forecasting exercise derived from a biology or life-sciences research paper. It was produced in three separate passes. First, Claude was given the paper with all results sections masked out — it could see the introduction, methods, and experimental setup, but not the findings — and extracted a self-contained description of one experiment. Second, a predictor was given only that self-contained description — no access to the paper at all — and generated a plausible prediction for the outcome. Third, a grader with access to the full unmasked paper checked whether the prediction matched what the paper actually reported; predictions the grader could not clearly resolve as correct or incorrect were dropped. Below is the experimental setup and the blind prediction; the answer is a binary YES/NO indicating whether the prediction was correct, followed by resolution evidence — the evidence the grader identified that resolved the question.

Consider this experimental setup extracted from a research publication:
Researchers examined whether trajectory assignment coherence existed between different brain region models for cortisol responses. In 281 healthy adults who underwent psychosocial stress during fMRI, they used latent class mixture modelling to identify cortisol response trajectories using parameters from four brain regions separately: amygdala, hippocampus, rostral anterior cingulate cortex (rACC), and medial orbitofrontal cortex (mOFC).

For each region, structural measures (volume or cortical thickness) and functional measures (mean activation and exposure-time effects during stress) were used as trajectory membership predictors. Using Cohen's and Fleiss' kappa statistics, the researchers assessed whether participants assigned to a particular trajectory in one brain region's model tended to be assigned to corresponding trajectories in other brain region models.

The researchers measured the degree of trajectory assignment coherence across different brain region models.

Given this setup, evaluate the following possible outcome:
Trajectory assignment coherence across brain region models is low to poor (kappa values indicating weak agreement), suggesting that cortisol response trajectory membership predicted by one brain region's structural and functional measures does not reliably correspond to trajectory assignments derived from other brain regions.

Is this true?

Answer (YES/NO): NO